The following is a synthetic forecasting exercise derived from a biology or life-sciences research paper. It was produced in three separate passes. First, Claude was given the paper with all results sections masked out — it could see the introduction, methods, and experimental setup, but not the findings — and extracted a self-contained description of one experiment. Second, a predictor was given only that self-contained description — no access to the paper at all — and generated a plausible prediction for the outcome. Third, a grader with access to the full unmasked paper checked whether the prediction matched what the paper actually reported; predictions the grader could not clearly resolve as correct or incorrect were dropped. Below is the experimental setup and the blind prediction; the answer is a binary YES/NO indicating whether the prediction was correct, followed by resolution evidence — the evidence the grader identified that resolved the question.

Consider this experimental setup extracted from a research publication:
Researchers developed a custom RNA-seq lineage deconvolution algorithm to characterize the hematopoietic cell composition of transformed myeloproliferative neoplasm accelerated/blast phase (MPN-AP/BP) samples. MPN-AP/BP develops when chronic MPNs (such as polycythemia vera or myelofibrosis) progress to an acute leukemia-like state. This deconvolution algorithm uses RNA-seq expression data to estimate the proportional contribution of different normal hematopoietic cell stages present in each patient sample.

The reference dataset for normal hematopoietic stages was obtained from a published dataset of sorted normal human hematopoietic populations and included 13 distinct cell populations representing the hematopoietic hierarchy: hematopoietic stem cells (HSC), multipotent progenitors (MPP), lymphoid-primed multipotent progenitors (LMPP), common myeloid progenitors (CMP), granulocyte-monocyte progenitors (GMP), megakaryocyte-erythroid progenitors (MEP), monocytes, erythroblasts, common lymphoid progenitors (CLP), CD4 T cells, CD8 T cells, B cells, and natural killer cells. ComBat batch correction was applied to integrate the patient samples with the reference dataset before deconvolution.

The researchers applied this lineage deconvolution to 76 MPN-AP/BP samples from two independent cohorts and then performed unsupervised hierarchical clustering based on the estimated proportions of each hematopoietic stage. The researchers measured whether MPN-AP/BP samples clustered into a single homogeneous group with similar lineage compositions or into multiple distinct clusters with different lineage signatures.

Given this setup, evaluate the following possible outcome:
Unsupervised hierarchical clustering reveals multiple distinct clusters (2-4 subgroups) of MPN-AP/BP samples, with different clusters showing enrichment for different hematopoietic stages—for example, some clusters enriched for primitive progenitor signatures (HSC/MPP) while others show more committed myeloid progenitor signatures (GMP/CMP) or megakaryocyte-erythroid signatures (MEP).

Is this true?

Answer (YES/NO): NO